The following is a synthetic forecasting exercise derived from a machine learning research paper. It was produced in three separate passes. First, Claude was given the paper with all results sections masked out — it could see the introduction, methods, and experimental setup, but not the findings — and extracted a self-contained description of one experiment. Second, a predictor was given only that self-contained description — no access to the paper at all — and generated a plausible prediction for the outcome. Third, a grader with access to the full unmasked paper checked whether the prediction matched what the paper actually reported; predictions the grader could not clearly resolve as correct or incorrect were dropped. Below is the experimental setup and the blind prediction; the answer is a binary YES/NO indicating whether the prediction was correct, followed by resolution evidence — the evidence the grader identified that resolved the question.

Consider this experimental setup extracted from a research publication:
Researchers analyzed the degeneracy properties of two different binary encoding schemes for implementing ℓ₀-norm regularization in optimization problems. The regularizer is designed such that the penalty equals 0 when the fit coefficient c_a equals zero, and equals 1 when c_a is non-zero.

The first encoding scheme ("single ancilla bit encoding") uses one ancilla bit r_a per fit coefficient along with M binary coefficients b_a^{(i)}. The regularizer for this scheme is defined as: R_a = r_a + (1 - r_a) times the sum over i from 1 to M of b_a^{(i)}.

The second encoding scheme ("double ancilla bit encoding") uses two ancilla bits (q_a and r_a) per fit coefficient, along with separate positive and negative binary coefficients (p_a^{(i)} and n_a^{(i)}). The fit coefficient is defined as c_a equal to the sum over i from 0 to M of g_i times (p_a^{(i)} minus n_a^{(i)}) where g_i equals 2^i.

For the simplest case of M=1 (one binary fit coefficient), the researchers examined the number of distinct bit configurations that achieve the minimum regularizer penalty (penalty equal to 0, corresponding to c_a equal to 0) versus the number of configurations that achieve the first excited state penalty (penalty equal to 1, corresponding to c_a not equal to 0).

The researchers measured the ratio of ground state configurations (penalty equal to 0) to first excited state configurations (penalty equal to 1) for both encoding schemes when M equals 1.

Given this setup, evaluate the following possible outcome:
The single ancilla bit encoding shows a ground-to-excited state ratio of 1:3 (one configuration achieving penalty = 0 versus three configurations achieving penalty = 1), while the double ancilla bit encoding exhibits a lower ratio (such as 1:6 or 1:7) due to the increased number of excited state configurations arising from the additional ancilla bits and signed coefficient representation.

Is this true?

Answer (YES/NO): NO